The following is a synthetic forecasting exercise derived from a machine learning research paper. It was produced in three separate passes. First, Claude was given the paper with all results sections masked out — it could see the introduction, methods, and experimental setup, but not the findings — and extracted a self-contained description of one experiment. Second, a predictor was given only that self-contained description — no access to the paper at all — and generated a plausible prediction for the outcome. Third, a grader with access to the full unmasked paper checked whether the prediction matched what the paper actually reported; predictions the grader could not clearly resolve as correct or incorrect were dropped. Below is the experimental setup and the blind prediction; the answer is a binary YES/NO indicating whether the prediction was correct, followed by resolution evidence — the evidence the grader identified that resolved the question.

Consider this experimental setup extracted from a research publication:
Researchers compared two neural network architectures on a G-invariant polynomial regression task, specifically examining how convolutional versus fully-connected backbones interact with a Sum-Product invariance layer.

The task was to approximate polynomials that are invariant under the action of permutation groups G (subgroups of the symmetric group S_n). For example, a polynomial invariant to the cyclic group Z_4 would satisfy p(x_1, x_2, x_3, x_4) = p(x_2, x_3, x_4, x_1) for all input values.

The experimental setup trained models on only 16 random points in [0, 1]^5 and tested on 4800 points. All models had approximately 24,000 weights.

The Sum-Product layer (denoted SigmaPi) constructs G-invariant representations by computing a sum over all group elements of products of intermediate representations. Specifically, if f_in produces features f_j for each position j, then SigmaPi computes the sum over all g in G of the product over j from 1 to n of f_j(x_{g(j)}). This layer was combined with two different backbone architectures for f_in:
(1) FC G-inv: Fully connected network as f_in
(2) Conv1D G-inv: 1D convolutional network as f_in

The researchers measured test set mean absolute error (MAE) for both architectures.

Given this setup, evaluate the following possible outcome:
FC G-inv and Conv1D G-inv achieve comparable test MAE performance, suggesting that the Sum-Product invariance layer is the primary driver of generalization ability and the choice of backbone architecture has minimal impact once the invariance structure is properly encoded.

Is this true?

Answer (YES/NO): NO